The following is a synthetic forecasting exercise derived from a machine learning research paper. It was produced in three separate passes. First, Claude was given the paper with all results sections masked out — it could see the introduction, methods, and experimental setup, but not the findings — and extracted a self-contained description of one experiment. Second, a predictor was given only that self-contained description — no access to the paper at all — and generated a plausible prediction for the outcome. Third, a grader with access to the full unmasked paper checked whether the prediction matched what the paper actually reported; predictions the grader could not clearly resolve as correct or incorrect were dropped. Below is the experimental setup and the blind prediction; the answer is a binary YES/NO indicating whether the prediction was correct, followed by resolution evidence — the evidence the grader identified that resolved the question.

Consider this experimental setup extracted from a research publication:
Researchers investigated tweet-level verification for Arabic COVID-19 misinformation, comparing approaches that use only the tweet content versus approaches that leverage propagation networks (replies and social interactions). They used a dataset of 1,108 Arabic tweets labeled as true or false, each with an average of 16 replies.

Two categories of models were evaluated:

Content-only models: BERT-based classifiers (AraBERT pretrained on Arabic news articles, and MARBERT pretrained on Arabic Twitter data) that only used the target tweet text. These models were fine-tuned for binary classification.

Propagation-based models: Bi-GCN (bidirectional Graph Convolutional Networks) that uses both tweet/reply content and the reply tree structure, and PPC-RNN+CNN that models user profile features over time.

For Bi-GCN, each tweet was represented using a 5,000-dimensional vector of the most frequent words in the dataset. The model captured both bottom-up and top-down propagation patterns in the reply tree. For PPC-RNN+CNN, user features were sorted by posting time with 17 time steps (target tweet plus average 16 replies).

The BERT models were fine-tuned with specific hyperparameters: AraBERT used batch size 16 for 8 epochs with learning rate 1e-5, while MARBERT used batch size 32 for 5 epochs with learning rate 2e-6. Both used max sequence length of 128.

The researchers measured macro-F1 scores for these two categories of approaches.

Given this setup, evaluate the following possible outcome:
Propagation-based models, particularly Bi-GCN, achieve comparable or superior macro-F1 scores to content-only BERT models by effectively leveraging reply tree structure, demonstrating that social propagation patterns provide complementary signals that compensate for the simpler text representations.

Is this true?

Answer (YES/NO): NO